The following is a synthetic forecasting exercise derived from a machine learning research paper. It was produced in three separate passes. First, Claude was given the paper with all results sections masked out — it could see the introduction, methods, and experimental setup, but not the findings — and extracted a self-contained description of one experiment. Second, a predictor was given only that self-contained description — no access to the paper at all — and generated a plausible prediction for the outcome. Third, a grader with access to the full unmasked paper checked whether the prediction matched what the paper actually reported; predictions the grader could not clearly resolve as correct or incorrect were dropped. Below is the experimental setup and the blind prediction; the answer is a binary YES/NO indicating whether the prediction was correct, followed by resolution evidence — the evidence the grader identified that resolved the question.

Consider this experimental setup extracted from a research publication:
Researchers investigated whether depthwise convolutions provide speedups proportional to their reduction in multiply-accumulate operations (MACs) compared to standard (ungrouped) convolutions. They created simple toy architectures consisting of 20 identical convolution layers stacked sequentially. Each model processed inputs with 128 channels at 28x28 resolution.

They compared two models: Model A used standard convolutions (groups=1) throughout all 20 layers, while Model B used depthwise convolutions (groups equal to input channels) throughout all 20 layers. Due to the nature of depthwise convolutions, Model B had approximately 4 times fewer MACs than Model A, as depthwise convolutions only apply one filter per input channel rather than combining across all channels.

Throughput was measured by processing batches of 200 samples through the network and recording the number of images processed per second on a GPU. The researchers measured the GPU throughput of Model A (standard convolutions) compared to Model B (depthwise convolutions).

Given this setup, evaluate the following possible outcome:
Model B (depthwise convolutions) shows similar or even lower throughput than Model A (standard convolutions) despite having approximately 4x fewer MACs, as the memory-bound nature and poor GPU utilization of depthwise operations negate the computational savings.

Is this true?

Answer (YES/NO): YES